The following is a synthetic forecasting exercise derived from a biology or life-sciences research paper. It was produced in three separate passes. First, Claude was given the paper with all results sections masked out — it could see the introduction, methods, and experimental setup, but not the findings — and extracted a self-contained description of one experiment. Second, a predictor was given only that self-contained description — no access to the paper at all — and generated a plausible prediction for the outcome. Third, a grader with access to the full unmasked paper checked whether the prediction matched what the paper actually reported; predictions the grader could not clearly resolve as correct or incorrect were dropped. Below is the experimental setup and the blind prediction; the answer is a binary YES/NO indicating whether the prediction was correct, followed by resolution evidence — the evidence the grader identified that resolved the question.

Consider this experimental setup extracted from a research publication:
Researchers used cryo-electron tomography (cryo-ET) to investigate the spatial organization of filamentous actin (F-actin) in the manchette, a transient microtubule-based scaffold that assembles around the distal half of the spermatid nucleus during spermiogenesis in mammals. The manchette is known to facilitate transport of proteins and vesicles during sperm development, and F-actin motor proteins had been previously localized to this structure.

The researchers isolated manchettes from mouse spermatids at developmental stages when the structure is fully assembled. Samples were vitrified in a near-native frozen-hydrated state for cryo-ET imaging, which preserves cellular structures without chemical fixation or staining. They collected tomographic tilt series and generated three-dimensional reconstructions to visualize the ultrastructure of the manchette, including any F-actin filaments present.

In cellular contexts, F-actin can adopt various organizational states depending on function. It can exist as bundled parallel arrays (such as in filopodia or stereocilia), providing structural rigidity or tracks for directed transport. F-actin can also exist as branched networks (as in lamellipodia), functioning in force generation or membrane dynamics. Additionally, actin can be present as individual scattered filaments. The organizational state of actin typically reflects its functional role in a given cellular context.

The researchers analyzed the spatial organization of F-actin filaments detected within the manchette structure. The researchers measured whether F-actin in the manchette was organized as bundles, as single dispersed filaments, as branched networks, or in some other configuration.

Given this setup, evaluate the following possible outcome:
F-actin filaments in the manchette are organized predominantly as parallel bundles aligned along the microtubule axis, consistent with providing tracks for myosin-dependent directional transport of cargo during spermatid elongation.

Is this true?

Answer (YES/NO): NO